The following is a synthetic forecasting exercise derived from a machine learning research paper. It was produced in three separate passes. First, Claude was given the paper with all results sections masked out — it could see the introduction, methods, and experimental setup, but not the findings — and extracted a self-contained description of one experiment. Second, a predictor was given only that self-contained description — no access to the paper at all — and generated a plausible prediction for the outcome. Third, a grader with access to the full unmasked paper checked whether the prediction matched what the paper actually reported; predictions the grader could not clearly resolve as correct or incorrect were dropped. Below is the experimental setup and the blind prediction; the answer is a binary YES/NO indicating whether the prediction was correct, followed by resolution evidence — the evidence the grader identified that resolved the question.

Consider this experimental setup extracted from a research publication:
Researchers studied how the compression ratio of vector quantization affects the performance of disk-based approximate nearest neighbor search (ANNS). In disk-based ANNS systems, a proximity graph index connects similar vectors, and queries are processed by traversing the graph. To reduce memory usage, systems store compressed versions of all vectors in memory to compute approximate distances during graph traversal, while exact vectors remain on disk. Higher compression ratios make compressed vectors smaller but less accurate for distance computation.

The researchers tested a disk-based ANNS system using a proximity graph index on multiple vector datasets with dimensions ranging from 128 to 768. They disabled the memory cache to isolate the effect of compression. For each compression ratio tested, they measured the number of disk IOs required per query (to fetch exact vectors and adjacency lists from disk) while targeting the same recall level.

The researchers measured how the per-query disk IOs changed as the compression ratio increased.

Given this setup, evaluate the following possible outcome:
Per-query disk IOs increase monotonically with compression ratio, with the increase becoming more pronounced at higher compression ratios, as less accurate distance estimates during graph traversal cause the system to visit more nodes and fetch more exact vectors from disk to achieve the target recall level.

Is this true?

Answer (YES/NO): NO